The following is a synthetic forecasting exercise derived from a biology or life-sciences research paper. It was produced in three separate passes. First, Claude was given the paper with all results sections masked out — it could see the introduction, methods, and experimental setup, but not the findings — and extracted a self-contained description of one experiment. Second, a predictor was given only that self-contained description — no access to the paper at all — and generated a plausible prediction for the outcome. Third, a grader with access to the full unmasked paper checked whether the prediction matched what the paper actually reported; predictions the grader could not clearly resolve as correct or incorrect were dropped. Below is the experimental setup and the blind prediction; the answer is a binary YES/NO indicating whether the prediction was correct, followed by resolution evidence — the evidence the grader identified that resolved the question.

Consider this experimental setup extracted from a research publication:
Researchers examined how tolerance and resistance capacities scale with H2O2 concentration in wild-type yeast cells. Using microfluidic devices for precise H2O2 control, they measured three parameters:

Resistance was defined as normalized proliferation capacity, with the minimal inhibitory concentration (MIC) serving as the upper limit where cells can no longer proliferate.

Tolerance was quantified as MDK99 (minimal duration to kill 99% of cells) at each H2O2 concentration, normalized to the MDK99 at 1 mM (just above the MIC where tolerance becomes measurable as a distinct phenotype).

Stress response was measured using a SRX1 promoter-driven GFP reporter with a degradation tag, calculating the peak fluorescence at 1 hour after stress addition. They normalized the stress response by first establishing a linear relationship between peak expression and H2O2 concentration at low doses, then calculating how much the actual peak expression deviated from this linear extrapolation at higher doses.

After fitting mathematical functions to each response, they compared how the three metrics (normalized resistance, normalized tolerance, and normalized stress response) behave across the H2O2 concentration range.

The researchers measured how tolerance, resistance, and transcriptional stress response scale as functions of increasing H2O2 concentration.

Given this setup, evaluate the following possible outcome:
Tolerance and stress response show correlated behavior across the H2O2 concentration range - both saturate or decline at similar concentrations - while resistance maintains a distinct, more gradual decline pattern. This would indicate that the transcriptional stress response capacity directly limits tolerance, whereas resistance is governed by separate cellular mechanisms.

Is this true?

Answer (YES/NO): NO